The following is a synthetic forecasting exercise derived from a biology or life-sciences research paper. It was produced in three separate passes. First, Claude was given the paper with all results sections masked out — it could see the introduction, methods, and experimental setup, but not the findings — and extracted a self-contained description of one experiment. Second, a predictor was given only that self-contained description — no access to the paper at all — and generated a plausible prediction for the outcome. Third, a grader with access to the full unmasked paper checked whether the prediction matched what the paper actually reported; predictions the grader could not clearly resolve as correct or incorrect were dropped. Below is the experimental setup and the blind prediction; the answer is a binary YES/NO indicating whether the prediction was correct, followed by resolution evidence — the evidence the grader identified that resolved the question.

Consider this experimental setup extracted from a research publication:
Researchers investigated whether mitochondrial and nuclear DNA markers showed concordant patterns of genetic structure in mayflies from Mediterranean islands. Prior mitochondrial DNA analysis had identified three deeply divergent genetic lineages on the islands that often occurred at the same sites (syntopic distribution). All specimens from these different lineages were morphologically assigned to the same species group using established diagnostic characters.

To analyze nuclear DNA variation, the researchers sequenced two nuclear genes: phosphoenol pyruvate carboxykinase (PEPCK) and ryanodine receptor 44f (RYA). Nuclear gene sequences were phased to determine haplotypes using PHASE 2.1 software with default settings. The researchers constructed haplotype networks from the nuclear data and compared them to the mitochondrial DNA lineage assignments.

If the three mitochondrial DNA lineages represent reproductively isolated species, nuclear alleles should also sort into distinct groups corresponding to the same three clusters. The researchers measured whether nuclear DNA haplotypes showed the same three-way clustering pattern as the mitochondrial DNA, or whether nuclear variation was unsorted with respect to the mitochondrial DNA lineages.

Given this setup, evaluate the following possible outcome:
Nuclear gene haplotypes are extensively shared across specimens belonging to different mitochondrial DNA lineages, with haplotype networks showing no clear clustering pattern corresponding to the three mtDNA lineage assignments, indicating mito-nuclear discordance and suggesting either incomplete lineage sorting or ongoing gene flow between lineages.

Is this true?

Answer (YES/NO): NO